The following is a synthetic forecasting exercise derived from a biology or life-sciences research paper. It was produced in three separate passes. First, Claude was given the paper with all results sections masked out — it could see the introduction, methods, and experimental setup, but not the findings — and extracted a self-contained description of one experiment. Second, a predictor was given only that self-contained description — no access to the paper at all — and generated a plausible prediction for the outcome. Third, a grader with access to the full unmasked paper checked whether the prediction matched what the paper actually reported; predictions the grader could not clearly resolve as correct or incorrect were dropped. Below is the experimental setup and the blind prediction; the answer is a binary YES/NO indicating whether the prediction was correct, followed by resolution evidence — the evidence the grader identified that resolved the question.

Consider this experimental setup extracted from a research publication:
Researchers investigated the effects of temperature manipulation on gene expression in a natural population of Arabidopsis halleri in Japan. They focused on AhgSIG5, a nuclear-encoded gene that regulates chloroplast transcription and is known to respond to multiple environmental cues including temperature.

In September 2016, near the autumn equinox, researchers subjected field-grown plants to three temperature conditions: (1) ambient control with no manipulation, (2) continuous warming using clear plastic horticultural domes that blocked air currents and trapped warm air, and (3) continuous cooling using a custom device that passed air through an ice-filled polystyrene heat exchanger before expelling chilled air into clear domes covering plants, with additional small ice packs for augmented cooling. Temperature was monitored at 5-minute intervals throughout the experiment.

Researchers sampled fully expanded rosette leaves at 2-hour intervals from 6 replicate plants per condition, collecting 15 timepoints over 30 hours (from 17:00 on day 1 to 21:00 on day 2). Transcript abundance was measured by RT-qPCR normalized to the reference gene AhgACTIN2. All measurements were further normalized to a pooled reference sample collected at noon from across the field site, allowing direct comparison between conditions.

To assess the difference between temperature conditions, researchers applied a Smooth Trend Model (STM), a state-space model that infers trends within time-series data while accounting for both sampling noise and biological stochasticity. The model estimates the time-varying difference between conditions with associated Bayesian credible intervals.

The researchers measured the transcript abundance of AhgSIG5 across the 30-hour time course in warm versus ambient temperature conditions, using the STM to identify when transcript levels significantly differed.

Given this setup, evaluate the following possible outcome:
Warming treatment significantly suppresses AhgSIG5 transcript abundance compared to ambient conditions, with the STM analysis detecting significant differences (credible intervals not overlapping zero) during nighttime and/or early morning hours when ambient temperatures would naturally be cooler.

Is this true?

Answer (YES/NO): NO